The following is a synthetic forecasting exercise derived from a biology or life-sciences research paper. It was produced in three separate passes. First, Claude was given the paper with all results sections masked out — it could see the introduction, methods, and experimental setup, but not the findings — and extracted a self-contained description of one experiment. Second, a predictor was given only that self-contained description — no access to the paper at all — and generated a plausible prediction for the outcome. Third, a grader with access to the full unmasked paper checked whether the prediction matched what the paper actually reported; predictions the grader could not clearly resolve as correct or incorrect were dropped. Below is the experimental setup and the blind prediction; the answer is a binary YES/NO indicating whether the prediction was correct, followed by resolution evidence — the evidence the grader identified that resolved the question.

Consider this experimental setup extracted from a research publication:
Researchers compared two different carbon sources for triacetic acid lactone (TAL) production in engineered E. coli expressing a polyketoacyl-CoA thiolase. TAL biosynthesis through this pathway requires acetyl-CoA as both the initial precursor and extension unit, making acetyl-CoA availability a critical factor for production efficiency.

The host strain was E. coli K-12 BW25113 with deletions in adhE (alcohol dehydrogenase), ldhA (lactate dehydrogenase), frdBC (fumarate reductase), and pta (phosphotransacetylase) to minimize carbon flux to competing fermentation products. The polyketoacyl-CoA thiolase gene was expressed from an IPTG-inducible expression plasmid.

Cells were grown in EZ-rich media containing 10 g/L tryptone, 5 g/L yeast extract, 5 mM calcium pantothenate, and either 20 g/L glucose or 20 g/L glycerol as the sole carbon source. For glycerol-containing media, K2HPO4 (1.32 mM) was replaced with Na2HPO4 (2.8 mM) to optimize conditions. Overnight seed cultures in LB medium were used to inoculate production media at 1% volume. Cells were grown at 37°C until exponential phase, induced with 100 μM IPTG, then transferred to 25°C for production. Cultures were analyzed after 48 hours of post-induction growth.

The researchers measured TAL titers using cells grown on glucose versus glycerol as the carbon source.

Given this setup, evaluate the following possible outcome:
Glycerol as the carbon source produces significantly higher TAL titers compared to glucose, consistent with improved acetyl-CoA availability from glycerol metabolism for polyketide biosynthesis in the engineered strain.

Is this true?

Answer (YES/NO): YES